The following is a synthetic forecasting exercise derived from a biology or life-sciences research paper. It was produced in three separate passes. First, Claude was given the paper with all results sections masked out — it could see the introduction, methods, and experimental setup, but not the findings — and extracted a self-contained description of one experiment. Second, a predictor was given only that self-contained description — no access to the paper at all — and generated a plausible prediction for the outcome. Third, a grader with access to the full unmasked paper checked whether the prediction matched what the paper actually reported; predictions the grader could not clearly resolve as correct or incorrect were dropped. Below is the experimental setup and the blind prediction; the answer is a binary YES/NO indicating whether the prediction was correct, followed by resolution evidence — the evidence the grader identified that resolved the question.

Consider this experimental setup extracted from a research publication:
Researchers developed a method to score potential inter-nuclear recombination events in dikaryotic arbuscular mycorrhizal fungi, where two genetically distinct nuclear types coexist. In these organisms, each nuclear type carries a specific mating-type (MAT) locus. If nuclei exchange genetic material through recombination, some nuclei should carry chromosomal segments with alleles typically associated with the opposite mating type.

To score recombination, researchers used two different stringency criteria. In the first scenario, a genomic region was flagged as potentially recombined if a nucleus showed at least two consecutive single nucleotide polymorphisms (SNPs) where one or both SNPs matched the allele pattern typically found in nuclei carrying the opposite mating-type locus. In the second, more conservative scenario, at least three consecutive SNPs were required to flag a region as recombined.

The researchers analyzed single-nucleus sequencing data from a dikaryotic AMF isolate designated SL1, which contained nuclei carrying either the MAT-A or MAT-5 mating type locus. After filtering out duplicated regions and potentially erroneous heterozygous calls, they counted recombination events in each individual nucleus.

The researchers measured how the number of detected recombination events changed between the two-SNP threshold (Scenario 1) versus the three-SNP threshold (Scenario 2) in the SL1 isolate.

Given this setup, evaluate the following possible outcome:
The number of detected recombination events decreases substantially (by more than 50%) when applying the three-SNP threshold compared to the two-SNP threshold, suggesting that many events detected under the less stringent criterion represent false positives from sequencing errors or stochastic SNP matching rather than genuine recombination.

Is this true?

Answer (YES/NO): NO